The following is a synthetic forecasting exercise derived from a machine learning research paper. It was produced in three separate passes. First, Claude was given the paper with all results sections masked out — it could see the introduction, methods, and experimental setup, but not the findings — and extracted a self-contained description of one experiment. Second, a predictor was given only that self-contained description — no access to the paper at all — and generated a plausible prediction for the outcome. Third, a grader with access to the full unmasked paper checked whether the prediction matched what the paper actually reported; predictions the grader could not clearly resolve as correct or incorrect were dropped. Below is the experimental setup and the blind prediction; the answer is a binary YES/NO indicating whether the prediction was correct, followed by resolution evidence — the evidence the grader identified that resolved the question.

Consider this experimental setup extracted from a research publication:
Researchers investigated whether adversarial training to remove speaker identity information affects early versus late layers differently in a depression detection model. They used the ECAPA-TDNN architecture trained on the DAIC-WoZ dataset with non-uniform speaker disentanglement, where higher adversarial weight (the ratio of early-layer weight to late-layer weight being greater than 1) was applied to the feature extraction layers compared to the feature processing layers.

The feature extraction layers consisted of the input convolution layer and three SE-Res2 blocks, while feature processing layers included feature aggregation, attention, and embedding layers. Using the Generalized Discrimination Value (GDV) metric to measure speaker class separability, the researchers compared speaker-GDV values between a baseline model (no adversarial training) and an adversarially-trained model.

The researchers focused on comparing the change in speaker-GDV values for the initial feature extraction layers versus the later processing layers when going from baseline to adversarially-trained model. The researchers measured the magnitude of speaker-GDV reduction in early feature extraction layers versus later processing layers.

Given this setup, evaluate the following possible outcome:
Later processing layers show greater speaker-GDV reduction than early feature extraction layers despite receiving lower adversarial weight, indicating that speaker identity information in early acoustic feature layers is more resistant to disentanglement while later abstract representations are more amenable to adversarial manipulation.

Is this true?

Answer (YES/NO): NO